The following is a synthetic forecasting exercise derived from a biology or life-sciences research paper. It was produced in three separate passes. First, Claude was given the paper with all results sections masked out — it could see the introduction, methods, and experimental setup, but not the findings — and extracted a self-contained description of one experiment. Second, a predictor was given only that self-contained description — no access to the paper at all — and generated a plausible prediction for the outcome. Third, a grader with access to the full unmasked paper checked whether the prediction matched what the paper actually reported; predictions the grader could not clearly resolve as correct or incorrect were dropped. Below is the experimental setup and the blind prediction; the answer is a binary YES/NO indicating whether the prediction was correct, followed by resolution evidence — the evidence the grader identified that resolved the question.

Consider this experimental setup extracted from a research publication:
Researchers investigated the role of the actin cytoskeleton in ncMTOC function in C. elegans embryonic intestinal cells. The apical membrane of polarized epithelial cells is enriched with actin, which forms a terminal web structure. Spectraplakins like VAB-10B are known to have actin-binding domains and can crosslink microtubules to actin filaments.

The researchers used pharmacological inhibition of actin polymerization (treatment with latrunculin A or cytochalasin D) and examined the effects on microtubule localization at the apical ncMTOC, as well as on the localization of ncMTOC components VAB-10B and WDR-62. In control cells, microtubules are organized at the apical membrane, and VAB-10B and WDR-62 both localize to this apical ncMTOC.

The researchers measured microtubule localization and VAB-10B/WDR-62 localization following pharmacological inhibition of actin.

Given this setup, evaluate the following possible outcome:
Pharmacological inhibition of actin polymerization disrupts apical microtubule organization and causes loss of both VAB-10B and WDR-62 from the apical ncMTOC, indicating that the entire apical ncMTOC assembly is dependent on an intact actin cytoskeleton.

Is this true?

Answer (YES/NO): NO